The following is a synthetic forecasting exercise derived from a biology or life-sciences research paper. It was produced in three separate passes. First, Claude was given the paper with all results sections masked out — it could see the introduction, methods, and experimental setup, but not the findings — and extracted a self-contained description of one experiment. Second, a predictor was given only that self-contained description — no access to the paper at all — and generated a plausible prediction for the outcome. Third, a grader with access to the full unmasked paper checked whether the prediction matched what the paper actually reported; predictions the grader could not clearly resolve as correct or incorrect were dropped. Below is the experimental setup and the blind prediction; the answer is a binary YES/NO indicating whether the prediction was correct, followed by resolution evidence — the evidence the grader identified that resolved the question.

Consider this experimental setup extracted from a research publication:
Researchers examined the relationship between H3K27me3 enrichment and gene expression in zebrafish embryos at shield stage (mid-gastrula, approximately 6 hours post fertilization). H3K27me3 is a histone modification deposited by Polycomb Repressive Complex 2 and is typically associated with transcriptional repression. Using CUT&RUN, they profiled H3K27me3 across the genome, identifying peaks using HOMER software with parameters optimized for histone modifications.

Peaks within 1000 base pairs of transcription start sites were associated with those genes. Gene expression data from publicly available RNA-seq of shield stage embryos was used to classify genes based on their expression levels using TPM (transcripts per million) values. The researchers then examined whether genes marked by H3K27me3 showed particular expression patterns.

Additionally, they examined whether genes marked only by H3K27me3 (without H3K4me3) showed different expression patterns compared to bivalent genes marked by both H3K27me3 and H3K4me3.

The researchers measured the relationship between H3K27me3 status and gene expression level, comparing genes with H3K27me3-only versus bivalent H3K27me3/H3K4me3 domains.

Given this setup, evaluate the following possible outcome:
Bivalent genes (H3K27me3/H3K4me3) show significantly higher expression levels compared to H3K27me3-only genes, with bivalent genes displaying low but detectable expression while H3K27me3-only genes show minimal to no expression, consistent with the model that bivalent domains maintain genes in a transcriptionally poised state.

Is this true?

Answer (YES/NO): NO